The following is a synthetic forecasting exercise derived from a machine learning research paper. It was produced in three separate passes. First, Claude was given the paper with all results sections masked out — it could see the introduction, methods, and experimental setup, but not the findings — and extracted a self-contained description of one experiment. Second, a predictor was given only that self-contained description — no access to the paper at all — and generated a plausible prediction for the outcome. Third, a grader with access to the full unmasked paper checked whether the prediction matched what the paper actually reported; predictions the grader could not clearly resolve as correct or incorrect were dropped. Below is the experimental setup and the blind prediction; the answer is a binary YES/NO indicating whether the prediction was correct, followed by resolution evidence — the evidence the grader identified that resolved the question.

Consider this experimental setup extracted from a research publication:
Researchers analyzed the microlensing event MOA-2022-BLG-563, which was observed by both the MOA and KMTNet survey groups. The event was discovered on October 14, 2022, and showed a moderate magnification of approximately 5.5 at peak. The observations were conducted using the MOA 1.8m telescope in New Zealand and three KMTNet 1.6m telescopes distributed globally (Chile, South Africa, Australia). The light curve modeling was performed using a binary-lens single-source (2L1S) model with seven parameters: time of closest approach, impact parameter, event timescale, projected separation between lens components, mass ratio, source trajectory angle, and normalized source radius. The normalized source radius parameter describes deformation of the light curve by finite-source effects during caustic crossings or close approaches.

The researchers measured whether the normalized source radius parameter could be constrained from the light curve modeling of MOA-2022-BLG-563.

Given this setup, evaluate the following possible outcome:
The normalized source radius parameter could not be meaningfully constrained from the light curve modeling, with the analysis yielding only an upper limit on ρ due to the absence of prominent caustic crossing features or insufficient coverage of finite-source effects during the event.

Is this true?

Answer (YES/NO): NO